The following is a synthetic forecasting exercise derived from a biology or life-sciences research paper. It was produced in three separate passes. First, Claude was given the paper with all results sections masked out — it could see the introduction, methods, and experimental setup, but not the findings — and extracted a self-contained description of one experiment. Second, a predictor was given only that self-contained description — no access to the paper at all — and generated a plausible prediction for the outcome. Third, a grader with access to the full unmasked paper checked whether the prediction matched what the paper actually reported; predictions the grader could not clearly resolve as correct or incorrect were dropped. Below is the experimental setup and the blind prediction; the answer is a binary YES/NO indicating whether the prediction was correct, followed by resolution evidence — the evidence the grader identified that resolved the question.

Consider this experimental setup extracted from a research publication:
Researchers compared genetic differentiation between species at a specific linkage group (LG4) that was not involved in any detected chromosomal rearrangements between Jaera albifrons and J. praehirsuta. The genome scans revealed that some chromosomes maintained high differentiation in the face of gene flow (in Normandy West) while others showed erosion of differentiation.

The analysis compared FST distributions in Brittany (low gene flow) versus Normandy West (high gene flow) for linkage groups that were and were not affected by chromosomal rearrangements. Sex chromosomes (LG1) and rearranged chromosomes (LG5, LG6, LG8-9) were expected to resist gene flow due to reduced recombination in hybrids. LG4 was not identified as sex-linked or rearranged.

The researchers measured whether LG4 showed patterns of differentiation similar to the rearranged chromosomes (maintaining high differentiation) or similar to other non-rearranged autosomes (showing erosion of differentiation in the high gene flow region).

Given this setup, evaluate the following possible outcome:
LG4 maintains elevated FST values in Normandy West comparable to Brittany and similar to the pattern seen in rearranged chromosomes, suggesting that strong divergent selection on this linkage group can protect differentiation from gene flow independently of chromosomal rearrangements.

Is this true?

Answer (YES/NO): YES